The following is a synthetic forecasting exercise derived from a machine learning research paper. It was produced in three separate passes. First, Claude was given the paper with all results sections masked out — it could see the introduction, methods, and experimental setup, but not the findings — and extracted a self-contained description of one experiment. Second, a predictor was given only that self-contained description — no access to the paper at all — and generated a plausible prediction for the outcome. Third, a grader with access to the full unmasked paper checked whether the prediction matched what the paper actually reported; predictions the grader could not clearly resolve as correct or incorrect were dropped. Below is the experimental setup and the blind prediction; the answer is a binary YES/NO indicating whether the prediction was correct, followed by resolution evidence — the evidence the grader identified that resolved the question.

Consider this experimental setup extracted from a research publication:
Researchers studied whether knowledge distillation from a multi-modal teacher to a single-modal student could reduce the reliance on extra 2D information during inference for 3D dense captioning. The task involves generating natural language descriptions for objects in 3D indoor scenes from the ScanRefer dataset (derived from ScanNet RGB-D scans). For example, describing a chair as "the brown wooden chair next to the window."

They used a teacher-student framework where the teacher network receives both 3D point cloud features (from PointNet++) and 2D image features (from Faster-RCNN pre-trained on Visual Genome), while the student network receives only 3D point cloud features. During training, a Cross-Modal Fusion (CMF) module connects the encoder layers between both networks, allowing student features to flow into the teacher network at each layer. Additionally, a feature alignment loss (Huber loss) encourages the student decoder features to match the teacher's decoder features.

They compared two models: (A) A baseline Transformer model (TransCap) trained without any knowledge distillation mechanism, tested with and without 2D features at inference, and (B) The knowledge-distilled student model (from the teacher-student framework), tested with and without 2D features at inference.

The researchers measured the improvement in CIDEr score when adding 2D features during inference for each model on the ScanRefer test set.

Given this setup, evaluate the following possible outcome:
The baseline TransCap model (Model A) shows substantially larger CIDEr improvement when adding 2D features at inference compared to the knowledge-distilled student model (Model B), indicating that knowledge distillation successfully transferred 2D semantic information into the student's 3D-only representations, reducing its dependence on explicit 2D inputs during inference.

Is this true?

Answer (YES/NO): YES